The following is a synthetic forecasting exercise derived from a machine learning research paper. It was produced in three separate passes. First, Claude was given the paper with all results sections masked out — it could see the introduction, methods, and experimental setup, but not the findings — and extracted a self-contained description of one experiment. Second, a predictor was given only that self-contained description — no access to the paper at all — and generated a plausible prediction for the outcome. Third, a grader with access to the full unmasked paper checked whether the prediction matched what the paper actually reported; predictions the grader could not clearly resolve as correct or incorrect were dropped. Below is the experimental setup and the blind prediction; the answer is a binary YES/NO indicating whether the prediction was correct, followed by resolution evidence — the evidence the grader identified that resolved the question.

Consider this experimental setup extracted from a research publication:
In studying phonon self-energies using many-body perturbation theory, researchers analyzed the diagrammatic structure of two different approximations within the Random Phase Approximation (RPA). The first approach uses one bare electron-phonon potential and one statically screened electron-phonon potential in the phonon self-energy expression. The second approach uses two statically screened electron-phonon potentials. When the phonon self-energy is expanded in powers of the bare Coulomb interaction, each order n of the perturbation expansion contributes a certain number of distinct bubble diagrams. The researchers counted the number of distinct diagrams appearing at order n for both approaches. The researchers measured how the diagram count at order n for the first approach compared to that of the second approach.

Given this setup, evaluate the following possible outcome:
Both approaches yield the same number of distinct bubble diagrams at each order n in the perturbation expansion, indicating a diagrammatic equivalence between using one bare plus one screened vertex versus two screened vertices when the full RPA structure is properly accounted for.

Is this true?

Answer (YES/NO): NO